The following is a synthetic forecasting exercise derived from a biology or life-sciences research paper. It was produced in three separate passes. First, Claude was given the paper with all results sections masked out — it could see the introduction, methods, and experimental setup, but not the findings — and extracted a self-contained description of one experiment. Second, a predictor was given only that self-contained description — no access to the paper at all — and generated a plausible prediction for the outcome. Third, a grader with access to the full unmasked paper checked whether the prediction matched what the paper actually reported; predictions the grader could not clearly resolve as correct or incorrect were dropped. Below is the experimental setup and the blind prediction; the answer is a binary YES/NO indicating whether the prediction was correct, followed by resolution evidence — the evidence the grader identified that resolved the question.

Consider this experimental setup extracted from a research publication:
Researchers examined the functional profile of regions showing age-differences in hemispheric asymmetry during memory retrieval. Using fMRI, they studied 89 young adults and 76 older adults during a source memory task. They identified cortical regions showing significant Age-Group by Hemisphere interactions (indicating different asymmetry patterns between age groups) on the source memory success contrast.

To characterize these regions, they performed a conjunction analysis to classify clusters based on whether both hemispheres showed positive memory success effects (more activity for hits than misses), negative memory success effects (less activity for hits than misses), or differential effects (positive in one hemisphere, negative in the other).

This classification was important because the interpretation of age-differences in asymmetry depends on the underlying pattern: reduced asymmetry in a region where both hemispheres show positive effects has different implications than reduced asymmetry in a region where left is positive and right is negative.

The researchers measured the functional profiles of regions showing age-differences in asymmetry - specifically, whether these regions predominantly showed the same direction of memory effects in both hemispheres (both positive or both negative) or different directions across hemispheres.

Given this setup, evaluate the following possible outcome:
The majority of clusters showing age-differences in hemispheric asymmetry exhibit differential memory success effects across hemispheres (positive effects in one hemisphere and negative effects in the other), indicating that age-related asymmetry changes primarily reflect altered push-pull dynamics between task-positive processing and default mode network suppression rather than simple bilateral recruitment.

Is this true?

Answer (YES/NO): NO